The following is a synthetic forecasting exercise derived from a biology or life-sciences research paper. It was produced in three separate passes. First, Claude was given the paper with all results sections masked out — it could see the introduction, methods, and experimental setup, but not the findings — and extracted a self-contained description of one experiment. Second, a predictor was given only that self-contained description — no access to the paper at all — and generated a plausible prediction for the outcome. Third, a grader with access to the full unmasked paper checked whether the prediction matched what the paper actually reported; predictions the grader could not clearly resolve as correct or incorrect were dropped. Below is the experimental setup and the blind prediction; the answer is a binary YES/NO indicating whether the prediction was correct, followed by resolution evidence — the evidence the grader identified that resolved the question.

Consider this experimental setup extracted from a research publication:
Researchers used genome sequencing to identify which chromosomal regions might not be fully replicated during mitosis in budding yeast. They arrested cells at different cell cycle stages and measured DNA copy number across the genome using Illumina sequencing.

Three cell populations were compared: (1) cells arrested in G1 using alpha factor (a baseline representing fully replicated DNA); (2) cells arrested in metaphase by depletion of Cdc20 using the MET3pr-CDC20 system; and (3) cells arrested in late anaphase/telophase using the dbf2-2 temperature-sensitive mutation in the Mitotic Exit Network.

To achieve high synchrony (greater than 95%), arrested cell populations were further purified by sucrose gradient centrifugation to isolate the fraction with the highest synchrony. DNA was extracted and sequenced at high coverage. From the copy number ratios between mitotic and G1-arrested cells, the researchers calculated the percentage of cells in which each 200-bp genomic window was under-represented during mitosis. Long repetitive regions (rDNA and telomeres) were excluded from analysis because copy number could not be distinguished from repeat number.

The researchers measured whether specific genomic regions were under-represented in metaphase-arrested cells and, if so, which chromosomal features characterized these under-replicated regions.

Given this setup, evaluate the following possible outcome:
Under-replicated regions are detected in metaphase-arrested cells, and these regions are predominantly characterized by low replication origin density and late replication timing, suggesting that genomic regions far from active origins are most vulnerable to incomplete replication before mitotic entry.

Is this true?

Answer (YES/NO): NO